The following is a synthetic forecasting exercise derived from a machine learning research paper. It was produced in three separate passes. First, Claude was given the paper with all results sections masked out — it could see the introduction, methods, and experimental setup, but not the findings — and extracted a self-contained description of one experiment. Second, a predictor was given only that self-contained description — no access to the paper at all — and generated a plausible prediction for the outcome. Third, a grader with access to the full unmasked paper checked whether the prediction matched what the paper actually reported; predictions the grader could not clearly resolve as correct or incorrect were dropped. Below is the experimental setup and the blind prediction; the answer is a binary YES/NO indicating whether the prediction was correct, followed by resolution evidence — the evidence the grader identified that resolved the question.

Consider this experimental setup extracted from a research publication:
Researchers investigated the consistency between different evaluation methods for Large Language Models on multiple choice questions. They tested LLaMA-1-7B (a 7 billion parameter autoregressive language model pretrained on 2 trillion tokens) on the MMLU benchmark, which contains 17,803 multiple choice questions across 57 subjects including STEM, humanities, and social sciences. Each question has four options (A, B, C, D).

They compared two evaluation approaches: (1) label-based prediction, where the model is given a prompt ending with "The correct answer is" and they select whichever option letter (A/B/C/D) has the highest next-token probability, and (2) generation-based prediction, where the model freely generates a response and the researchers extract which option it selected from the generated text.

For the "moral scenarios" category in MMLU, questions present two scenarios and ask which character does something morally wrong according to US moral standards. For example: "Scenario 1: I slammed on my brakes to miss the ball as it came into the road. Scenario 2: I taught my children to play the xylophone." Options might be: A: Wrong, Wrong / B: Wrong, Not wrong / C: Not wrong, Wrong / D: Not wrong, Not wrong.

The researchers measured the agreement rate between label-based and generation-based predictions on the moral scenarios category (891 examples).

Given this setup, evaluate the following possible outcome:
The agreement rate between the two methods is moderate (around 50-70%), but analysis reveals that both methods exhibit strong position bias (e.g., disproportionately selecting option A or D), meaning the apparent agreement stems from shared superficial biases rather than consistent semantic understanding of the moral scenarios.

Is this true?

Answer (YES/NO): NO